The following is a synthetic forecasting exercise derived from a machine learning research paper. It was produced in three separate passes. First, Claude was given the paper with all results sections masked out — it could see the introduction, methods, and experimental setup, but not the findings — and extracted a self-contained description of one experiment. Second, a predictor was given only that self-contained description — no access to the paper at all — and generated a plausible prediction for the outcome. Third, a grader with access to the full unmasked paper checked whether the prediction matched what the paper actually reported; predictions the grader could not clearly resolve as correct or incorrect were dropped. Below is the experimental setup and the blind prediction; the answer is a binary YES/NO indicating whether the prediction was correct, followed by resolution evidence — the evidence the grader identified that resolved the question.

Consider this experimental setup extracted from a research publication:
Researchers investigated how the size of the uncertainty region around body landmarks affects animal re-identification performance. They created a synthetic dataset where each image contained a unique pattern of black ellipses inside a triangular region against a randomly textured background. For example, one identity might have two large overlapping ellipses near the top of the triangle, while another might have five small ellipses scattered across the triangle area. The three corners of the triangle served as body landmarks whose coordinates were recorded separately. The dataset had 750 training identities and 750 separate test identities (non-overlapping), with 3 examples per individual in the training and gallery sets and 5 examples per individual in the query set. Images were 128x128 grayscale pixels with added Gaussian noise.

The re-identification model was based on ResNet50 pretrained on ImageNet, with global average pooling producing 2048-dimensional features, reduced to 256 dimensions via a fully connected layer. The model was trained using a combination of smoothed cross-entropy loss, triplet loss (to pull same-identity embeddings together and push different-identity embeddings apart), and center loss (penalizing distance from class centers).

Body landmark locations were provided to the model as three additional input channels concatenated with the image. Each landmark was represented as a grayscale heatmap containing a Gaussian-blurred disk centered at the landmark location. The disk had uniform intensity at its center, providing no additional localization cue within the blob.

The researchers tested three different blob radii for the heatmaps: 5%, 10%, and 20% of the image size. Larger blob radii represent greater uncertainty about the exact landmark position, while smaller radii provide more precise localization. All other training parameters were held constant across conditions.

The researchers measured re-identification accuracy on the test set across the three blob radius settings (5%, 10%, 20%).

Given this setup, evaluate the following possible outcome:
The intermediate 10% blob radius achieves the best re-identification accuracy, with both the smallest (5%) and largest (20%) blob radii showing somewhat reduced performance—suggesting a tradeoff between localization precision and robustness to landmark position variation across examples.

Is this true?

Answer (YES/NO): NO